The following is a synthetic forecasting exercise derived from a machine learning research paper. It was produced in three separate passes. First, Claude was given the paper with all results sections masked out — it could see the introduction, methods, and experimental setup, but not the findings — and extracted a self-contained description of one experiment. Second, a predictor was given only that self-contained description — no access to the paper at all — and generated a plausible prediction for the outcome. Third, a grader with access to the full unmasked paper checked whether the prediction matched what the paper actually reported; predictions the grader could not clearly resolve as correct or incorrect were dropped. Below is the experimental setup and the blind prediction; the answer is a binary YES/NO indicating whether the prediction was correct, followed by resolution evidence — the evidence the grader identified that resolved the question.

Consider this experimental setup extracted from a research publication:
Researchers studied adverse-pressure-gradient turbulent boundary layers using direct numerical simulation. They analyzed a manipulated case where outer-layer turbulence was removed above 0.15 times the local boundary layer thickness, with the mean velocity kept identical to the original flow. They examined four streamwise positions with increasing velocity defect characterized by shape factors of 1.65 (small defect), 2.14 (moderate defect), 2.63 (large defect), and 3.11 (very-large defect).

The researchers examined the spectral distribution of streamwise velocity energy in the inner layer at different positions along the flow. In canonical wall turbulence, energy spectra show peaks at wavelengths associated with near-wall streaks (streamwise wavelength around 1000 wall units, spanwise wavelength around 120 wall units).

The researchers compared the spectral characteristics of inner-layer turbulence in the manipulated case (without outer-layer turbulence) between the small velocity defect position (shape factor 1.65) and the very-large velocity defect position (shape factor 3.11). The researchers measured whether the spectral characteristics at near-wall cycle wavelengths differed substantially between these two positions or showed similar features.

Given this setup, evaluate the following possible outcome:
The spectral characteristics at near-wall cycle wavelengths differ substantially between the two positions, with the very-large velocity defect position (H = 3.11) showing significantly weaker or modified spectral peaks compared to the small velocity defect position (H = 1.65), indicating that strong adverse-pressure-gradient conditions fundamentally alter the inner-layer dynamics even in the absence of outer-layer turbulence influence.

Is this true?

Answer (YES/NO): NO